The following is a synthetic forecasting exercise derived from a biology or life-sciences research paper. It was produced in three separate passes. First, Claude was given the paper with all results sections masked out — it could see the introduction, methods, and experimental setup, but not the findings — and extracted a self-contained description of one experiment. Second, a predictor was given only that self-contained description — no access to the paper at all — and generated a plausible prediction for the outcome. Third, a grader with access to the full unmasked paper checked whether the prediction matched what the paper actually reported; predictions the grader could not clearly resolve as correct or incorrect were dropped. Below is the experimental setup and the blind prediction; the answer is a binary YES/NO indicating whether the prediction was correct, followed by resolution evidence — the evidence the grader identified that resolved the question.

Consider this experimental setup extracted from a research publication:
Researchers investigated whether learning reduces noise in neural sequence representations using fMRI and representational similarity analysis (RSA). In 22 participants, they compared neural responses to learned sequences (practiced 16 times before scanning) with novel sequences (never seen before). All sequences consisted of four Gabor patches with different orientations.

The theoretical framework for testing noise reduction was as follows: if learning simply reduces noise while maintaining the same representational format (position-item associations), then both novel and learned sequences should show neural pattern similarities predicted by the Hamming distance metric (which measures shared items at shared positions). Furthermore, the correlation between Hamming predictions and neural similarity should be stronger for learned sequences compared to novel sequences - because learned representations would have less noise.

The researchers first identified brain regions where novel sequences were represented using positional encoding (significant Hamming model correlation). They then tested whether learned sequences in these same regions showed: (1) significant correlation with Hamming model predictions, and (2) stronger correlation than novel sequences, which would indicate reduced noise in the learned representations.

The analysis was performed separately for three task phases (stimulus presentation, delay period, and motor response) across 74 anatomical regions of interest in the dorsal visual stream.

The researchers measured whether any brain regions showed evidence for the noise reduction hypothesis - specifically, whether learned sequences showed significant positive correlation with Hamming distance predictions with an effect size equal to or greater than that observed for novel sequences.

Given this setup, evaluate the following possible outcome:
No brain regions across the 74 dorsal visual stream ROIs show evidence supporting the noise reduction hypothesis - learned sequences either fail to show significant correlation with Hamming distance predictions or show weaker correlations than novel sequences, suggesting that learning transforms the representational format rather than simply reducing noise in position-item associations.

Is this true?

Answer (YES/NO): YES